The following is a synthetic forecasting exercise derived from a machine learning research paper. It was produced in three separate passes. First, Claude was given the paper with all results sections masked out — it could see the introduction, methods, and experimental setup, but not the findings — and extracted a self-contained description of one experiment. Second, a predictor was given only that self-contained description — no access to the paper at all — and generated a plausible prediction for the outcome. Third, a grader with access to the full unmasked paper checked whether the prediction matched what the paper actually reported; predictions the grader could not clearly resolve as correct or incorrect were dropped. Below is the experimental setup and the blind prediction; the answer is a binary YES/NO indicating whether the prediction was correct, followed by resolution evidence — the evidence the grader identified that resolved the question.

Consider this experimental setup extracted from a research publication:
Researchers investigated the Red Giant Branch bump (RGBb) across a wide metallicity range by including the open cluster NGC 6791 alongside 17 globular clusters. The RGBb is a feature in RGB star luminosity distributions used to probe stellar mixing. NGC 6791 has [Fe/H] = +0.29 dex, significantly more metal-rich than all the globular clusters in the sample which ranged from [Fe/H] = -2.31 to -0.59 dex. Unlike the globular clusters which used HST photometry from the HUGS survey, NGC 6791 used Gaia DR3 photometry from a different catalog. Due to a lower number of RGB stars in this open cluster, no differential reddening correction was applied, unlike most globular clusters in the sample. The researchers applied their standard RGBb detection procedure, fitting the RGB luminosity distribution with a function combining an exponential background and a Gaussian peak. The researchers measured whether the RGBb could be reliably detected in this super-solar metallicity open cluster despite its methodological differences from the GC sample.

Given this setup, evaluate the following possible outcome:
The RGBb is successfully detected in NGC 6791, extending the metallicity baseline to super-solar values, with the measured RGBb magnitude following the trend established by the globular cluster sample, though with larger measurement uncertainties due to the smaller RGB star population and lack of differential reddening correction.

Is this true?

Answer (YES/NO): YES